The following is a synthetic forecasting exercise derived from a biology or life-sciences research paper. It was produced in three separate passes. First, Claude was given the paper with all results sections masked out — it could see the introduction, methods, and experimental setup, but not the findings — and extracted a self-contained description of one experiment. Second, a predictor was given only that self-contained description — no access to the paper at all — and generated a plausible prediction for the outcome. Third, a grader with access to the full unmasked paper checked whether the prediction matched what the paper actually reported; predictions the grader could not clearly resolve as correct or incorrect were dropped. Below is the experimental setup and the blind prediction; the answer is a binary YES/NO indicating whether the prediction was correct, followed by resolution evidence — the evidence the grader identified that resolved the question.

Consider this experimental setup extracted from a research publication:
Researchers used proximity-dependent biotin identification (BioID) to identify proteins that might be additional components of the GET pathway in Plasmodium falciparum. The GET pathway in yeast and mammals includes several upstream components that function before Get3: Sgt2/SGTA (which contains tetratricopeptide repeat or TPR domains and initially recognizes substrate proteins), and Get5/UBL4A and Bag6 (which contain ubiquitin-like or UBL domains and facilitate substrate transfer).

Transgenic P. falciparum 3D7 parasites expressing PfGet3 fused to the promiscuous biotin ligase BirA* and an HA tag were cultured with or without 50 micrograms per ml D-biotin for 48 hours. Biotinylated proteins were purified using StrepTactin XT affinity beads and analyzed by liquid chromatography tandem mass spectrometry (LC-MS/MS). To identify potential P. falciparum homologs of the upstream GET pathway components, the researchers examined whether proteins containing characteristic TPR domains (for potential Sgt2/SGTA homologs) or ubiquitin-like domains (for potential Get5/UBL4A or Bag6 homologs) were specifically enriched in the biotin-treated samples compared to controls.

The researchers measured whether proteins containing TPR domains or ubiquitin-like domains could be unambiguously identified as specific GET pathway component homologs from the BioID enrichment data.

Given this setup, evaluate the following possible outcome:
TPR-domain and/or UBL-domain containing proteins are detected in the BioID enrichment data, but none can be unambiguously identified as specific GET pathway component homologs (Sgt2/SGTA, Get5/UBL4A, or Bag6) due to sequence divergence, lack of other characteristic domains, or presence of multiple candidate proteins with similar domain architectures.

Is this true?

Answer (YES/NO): YES